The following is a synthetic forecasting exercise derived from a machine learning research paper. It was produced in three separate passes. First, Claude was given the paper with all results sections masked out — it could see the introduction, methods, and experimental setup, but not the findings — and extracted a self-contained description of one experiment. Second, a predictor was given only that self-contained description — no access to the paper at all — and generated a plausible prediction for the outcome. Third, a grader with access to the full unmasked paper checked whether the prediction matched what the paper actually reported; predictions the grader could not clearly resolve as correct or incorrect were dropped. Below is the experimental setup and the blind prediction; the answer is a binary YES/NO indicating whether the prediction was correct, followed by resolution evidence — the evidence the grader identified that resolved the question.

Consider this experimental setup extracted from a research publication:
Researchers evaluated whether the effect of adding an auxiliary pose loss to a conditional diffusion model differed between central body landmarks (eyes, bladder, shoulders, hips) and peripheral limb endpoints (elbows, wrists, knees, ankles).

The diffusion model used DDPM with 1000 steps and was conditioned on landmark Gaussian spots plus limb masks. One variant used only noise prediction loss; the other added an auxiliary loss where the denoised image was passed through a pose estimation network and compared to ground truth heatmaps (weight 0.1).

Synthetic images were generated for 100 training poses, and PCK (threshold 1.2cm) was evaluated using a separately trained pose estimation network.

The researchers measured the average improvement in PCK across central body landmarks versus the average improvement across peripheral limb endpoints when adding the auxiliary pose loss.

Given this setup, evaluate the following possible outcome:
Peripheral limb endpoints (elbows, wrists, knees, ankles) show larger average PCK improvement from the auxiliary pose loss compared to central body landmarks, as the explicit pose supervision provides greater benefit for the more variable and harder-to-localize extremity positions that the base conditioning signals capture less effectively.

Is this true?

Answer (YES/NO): YES